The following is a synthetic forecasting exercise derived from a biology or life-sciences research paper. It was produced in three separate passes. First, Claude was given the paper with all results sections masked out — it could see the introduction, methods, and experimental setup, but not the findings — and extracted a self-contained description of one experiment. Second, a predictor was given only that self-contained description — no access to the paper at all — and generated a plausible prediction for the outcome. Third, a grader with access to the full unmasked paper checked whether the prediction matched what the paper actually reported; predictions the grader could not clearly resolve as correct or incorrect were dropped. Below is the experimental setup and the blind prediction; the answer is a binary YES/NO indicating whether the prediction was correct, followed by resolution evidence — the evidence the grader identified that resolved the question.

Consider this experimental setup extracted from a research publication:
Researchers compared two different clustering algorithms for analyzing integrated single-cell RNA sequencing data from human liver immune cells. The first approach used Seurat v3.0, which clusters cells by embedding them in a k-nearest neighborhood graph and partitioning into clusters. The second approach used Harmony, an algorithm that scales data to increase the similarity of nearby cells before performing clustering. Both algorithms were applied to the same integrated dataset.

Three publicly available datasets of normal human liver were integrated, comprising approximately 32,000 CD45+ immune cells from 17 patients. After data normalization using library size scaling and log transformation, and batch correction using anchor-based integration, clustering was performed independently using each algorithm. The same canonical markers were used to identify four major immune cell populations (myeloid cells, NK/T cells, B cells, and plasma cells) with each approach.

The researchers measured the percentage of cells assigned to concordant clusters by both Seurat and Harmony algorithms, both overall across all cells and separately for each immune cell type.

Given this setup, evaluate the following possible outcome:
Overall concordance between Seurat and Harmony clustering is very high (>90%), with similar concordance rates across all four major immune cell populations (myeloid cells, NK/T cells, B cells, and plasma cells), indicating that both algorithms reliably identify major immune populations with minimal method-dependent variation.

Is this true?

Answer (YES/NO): YES